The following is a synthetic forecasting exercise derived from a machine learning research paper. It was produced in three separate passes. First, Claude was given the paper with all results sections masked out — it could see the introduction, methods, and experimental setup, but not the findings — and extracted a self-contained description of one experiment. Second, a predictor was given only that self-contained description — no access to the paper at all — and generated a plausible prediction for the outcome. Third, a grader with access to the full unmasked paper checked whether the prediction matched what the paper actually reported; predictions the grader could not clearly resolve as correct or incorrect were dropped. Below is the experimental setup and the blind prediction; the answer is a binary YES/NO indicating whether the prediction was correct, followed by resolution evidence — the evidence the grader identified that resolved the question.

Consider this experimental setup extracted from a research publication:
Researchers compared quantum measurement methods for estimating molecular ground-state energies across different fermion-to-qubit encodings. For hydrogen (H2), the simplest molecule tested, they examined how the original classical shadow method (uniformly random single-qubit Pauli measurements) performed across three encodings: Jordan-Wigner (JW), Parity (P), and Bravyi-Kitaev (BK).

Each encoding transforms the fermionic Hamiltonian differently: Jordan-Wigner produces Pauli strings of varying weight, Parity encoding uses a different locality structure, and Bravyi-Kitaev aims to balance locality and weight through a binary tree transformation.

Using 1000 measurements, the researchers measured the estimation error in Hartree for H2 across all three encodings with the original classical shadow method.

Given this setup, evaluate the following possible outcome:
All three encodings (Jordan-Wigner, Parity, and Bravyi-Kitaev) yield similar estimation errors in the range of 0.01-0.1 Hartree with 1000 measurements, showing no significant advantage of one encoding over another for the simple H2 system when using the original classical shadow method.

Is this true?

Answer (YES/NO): NO